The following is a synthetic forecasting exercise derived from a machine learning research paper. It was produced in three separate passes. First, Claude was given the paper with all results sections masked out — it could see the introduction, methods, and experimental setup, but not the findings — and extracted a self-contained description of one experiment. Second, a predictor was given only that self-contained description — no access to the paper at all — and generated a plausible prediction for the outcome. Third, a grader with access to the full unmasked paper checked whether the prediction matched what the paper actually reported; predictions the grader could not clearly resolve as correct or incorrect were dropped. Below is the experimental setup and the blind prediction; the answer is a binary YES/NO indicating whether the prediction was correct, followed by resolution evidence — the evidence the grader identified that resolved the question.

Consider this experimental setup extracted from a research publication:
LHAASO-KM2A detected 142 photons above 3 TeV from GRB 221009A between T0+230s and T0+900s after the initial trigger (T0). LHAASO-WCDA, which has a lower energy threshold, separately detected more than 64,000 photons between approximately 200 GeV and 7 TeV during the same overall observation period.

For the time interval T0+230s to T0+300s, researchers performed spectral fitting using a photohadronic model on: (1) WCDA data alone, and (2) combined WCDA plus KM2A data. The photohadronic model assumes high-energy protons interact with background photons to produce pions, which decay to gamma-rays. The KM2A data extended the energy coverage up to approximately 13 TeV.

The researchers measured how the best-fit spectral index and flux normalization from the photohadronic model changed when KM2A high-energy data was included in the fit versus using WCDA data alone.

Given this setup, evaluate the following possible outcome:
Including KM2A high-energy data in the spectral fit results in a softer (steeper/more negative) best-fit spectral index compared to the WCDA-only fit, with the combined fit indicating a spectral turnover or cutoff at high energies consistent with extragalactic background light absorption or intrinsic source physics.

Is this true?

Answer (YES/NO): NO